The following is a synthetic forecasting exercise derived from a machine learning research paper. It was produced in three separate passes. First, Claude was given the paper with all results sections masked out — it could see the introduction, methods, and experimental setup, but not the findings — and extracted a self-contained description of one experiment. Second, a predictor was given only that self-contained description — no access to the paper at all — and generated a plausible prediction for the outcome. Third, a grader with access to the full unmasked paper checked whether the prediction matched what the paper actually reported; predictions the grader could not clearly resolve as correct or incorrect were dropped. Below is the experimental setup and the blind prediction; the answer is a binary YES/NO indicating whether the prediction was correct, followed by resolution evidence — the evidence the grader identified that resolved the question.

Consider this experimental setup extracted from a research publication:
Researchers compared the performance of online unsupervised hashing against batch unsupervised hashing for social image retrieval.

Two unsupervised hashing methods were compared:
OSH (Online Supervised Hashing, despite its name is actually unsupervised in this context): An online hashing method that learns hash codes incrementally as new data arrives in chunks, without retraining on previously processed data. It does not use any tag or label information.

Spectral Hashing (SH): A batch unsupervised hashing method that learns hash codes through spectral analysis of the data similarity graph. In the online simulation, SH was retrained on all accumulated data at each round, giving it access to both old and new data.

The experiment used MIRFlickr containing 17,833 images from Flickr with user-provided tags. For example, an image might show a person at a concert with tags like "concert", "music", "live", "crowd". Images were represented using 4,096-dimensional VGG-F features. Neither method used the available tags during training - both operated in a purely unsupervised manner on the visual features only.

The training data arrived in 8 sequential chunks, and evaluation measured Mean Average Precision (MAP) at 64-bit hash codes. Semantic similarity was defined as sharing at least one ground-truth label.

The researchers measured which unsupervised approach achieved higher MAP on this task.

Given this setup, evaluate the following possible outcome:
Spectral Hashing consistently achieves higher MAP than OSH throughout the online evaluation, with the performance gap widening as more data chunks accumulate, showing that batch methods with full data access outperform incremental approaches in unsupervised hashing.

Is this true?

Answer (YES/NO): NO